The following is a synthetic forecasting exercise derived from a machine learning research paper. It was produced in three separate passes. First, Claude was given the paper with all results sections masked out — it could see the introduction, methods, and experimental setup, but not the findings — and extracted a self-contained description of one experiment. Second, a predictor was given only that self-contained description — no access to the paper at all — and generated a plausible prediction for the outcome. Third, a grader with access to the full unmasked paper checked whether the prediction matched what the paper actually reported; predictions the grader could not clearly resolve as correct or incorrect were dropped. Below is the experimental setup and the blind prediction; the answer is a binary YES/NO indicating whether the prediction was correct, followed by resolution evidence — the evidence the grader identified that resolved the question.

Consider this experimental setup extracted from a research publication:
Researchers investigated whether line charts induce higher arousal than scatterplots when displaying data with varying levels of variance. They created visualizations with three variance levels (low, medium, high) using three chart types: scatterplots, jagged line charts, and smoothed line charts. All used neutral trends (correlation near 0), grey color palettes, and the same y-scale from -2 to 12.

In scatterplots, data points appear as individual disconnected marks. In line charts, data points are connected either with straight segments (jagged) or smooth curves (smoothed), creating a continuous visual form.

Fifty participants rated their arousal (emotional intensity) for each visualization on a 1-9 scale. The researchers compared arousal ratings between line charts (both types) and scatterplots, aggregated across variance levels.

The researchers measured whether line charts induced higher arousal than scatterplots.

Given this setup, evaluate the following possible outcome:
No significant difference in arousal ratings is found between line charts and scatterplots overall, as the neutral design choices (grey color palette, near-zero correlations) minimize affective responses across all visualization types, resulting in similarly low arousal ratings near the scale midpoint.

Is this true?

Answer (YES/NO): NO